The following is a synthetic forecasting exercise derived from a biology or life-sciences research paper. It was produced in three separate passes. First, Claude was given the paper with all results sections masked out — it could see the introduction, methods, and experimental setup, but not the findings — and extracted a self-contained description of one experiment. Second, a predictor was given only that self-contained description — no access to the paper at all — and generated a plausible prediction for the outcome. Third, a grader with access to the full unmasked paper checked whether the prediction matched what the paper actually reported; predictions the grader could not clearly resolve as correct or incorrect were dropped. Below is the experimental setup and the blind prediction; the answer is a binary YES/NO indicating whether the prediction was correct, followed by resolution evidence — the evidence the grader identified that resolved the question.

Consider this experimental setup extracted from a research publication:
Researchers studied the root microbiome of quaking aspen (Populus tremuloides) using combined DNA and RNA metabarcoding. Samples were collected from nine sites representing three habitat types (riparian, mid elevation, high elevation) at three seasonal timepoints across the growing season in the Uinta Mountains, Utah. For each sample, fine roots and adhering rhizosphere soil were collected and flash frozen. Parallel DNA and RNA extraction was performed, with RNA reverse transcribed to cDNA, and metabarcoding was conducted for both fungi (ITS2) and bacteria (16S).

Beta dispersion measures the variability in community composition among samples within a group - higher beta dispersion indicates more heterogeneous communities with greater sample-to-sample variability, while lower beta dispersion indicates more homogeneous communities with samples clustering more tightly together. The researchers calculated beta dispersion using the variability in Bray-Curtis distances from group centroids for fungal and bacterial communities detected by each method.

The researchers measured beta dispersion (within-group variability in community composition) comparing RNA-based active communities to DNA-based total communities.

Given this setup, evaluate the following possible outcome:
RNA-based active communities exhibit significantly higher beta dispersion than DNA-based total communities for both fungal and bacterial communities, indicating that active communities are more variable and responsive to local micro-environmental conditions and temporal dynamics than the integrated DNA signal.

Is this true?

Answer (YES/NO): NO